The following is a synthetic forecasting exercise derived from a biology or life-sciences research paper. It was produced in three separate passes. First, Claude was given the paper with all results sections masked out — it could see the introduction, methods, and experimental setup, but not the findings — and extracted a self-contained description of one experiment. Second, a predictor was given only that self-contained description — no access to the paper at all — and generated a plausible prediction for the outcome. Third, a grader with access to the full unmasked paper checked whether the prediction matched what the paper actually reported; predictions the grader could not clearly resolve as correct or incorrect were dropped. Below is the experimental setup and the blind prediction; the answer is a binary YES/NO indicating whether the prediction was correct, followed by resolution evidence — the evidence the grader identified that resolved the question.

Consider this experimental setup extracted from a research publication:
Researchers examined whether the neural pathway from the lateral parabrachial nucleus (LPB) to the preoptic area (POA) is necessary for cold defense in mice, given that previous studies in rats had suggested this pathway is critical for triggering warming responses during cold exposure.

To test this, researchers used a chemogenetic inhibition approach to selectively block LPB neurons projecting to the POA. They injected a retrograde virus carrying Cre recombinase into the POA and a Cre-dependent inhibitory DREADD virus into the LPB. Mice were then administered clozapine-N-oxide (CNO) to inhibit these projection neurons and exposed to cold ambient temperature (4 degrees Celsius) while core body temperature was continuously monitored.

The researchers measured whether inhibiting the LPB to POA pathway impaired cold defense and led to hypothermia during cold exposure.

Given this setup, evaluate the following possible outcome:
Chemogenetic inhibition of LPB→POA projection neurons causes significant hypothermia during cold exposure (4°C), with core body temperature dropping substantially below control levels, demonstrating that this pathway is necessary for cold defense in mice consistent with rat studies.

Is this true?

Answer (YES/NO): YES